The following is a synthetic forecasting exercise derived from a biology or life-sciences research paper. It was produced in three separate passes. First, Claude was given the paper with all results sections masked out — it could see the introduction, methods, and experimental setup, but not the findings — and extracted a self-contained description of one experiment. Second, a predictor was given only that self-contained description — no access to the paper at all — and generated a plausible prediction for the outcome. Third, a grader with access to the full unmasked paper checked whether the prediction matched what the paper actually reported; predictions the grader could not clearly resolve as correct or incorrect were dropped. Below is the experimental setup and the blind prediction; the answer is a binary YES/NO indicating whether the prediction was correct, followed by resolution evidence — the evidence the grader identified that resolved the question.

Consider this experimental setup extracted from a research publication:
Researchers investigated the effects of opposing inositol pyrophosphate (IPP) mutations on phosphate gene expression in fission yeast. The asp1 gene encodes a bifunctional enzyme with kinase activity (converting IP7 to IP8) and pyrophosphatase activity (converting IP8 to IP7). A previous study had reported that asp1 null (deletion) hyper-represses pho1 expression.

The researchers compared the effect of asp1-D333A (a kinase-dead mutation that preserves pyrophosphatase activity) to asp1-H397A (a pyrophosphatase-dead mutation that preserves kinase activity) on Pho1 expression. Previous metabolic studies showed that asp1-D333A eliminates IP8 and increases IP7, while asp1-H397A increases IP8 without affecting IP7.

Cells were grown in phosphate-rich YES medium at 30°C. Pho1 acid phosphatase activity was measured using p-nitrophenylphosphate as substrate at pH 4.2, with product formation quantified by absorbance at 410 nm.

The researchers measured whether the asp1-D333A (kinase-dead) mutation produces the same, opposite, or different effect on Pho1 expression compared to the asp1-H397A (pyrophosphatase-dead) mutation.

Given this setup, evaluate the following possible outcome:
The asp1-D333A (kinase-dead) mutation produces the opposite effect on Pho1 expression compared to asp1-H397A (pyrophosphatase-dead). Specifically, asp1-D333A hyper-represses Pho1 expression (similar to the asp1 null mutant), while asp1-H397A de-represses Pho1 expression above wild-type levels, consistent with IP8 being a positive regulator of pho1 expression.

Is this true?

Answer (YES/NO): YES